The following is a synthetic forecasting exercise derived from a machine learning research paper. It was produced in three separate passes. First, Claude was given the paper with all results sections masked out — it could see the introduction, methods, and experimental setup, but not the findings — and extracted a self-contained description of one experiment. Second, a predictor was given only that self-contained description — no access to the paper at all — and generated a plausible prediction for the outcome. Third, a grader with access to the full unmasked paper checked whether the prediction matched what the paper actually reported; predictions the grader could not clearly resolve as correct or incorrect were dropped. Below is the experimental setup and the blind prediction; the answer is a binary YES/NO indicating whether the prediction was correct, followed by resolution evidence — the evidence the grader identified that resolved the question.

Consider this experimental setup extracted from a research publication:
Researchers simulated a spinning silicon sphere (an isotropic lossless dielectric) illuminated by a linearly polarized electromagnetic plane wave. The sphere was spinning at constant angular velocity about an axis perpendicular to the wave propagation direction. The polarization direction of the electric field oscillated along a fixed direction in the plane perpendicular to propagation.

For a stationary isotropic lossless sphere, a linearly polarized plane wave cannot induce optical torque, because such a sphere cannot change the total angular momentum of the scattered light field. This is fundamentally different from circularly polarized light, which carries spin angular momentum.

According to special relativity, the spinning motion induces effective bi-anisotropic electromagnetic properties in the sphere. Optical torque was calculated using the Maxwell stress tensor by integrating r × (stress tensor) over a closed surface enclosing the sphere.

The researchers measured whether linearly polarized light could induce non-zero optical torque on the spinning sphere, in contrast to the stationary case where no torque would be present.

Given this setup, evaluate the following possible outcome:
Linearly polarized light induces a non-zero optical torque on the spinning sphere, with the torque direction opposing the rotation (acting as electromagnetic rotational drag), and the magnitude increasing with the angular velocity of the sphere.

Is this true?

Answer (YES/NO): NO